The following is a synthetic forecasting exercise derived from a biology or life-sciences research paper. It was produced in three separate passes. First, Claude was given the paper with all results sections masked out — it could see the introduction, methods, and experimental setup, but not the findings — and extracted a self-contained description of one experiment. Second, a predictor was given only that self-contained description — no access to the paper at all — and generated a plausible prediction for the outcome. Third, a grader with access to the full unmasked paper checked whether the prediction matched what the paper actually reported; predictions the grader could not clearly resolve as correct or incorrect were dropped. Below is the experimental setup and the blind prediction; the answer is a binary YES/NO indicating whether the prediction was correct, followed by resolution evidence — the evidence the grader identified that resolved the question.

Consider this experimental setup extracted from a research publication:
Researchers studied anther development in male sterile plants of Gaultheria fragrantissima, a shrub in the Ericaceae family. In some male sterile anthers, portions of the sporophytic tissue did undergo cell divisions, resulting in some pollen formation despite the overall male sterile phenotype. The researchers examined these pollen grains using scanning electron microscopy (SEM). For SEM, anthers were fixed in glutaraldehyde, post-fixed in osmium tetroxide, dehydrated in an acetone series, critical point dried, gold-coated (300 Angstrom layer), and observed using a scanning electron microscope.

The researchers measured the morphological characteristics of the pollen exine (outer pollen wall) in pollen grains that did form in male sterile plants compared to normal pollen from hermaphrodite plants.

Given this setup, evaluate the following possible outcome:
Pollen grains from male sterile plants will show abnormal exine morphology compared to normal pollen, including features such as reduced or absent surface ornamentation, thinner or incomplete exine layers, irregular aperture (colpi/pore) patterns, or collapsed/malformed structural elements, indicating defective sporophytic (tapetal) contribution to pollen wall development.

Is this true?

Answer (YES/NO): YES